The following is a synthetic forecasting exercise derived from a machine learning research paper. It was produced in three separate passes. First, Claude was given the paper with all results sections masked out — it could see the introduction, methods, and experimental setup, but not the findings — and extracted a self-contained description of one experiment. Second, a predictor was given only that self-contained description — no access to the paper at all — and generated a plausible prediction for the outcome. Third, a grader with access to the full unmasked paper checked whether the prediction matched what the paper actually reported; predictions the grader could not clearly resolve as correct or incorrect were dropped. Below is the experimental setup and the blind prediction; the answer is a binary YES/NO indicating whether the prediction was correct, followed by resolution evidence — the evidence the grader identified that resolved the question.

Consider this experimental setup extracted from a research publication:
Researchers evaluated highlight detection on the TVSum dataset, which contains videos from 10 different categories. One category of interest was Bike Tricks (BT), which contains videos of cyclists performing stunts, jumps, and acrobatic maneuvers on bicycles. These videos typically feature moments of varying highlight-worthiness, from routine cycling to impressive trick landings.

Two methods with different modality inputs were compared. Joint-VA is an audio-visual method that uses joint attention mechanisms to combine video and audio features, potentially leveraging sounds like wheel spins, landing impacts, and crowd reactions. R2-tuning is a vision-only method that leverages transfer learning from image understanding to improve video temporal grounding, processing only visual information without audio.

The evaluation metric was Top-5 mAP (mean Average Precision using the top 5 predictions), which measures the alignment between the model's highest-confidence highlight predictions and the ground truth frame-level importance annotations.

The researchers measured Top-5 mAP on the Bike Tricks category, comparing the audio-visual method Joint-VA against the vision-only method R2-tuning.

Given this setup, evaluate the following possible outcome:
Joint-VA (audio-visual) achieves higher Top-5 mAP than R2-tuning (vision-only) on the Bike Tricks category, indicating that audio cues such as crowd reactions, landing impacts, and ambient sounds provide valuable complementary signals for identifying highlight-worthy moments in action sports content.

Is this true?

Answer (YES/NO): YES